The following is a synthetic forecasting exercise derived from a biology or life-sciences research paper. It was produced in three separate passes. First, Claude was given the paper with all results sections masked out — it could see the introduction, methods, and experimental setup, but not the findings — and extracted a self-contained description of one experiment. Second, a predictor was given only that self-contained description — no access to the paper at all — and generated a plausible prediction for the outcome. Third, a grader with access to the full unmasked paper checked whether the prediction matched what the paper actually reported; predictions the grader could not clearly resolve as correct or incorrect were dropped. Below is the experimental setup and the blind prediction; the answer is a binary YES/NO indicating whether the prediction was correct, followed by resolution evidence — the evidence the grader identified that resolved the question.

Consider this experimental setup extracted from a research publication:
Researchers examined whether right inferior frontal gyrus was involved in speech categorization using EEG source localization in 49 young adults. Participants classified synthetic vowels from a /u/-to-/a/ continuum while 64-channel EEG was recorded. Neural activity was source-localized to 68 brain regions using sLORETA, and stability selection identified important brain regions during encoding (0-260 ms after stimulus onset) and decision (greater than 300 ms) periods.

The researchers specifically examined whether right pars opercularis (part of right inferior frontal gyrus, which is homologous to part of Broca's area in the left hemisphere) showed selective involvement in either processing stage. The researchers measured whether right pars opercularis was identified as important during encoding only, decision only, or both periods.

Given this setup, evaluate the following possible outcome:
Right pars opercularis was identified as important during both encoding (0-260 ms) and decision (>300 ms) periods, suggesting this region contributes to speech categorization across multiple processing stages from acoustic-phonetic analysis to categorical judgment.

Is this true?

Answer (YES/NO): NO